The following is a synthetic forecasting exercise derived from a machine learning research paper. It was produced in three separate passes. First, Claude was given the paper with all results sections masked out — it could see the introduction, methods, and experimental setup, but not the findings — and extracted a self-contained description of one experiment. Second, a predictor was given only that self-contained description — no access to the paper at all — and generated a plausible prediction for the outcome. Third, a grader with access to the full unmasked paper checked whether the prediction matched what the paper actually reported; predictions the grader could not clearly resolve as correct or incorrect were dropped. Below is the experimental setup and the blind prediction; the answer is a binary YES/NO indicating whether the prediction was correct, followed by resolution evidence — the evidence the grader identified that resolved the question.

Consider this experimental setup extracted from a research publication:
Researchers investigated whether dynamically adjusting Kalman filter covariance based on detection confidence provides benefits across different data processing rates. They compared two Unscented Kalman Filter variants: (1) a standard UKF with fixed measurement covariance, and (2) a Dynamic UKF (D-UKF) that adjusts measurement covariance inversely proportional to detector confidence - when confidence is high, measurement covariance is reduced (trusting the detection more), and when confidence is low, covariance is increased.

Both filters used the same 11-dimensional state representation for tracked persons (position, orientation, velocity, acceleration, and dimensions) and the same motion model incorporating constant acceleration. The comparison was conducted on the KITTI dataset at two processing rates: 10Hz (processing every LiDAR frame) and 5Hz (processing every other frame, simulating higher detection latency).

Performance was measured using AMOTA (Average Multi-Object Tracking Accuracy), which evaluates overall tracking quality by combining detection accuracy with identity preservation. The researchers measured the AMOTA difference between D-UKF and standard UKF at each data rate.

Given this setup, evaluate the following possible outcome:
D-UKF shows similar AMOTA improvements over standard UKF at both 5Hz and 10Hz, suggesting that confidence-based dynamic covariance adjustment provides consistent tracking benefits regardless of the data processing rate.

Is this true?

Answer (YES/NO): NO